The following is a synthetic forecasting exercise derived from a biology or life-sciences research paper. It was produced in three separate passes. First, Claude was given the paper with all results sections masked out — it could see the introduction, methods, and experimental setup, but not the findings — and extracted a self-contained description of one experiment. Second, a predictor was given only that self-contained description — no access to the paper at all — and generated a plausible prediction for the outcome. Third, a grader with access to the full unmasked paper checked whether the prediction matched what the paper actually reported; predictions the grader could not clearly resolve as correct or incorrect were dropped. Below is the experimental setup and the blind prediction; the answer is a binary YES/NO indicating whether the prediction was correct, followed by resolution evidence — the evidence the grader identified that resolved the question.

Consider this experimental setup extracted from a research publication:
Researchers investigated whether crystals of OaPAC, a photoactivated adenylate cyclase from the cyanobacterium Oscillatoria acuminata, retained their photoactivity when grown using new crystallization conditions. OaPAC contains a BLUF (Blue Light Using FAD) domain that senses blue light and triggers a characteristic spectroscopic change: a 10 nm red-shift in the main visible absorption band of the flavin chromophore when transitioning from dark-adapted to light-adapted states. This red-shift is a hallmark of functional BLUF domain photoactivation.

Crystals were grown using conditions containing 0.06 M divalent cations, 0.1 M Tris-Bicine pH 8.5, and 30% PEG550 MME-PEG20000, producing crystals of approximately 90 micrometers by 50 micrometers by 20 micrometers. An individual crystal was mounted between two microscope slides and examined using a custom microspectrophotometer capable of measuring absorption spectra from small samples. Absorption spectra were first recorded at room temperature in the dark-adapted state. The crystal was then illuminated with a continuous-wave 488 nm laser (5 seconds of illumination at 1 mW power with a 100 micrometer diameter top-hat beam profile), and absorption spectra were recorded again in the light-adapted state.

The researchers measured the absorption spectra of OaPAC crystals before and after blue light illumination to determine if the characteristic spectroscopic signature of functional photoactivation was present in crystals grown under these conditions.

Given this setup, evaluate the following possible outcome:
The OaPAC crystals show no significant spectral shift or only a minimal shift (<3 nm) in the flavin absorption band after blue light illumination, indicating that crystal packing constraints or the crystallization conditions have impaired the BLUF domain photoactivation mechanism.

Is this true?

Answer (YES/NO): NO